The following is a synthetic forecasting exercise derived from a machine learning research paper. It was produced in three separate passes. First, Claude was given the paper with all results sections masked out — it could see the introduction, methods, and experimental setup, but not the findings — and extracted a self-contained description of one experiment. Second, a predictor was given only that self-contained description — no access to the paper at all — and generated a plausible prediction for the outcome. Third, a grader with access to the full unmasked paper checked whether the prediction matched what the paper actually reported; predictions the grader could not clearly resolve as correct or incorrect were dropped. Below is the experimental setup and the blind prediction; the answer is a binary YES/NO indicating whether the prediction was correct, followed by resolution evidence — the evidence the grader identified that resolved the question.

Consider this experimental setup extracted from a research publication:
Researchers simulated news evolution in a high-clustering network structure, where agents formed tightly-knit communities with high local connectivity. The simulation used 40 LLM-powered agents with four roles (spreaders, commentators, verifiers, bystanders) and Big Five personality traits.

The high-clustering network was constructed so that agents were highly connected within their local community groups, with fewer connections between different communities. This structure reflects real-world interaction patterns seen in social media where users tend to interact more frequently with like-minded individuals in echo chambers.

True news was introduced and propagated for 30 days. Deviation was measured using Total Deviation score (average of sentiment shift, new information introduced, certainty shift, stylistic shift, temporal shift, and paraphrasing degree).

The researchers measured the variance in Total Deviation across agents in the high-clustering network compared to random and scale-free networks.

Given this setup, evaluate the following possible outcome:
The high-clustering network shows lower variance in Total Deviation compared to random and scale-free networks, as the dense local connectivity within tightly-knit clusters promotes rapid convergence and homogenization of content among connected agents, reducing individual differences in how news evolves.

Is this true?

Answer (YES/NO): NO